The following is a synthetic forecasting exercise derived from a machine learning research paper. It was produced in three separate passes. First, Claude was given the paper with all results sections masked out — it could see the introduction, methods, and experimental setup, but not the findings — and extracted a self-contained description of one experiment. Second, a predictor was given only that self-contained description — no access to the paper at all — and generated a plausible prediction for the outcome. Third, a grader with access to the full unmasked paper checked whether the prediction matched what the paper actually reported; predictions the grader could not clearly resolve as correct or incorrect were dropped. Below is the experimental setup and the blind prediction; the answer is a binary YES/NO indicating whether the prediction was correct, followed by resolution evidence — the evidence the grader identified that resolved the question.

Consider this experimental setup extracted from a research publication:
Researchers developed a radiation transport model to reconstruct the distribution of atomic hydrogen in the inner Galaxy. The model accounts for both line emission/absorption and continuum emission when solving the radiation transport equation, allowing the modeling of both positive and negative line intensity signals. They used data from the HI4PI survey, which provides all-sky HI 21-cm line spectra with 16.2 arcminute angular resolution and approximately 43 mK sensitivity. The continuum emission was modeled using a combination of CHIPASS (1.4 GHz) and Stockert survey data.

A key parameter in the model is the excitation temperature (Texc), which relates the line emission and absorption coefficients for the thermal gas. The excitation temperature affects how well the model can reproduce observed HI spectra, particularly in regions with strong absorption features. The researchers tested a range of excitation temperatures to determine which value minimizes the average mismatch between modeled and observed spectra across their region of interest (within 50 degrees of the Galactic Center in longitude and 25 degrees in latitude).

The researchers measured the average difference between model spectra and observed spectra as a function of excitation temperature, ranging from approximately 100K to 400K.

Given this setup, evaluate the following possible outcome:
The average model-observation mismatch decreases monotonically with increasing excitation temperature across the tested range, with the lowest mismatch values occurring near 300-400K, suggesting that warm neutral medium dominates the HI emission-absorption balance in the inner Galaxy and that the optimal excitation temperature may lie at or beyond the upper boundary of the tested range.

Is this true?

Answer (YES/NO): NO